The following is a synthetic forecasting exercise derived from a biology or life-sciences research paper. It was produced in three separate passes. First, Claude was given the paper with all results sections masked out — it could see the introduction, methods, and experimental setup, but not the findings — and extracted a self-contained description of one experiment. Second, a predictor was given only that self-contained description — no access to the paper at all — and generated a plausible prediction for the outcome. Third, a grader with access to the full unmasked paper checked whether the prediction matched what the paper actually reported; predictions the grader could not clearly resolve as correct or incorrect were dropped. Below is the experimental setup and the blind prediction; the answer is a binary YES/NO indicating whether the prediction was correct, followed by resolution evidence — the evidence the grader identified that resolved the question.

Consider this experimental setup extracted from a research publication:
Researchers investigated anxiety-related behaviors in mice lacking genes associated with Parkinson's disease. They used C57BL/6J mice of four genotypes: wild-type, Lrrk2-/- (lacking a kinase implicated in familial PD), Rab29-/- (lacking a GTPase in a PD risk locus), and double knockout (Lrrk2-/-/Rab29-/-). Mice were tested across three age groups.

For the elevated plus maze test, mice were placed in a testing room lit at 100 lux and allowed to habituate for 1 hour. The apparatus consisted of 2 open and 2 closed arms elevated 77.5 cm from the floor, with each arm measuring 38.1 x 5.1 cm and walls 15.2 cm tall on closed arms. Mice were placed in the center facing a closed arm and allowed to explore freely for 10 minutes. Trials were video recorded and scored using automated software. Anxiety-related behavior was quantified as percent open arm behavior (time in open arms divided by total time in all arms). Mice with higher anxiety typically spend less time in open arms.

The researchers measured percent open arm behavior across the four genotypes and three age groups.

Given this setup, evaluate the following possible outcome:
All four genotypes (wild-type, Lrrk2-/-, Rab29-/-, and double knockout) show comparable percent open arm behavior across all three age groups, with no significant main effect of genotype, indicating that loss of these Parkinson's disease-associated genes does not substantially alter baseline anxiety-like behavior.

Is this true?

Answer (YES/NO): NO